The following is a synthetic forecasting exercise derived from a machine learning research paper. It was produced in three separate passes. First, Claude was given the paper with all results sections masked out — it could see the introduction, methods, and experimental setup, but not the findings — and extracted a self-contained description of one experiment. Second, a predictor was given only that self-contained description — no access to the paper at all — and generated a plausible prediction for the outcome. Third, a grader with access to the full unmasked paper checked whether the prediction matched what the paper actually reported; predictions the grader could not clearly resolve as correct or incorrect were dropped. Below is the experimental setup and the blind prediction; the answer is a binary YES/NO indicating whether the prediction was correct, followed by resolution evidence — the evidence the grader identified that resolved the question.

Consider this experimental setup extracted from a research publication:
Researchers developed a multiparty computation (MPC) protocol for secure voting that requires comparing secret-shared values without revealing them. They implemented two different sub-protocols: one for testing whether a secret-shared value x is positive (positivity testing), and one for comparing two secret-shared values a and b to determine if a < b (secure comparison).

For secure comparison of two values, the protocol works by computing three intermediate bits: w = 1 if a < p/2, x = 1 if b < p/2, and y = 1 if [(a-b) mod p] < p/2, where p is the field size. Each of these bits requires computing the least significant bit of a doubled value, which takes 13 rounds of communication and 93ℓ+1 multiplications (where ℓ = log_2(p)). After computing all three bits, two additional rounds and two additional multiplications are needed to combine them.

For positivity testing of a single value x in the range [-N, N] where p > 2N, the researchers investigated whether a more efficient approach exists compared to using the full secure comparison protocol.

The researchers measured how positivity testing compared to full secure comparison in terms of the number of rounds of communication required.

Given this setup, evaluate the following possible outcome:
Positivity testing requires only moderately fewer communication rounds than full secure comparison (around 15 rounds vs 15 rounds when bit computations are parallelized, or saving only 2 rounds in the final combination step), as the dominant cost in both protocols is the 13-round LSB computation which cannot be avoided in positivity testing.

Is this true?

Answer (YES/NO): NO